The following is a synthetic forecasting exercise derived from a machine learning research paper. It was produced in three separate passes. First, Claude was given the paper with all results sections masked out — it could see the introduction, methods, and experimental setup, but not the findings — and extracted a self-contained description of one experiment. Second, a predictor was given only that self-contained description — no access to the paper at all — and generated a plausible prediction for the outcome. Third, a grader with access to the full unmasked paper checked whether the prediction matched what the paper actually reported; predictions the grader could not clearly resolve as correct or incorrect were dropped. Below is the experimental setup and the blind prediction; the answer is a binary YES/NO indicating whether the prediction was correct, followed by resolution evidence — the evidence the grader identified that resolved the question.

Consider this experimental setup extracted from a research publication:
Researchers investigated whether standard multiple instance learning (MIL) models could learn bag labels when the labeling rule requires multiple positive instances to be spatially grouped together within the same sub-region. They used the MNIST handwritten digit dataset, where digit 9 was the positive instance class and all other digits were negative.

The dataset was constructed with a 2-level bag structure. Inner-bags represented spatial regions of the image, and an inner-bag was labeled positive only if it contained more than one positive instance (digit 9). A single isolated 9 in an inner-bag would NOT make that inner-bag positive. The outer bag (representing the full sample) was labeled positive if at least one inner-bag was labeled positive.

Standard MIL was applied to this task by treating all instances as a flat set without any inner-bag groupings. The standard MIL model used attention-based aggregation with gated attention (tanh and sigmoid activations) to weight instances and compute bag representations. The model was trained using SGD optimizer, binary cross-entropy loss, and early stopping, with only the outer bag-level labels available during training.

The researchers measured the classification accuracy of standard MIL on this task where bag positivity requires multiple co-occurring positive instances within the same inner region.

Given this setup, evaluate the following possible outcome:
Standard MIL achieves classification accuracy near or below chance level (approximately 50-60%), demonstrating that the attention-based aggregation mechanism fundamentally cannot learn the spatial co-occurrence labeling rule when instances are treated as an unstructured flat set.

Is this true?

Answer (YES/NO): NO